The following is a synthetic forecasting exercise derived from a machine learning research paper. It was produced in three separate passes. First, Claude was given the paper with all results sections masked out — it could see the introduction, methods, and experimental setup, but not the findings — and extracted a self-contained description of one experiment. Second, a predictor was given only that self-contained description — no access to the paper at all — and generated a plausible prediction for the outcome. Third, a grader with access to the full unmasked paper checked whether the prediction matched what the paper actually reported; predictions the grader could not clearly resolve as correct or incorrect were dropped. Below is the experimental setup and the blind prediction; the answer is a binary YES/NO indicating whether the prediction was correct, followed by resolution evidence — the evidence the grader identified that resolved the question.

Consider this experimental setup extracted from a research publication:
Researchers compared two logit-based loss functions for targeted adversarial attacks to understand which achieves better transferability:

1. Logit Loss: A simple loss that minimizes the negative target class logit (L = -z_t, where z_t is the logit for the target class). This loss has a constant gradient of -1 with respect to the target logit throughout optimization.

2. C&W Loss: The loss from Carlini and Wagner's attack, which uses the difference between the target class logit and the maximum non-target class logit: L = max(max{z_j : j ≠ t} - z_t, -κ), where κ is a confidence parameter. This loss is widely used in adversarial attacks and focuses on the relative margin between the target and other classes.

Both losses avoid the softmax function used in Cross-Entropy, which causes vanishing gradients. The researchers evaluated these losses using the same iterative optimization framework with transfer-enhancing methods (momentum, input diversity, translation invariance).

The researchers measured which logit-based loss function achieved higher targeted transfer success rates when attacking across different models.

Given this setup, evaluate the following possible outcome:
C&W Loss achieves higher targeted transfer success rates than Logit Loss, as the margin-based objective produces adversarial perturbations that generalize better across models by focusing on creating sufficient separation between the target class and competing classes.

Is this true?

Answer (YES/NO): NO